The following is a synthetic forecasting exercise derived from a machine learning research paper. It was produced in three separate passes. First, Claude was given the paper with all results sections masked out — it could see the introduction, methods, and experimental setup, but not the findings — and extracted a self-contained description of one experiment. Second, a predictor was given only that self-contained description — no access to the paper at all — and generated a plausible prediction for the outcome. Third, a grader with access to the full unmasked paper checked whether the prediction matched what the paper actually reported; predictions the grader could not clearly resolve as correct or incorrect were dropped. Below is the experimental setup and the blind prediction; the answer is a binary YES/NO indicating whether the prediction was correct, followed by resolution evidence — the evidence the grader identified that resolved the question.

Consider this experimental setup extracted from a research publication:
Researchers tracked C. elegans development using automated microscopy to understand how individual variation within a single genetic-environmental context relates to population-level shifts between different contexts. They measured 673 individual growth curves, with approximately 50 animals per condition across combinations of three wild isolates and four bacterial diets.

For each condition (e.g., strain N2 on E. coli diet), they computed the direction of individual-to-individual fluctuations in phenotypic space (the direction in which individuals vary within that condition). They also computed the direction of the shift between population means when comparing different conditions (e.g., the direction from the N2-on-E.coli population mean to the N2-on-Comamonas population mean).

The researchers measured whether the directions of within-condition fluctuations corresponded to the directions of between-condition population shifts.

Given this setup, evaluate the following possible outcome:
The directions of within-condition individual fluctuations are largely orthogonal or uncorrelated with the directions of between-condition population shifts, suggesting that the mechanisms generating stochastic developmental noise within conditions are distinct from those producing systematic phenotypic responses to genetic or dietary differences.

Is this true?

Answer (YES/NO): NO